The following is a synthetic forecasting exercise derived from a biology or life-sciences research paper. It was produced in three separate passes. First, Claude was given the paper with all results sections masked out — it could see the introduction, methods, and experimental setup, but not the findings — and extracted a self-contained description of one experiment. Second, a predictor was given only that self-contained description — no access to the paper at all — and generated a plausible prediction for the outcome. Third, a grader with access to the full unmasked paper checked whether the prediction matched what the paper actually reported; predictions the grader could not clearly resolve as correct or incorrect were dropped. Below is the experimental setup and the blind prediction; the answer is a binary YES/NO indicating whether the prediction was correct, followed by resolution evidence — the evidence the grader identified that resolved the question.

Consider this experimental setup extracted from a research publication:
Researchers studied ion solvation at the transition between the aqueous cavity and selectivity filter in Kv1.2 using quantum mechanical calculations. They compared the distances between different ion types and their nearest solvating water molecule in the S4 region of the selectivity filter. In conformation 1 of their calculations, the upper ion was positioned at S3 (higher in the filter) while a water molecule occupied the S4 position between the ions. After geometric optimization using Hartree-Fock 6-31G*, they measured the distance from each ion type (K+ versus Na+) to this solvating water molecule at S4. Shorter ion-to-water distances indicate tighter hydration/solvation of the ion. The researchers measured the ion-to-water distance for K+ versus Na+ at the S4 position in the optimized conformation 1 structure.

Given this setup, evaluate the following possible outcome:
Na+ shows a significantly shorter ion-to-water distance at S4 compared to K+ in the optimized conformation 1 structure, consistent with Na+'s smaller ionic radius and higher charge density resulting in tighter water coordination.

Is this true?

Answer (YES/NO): YES